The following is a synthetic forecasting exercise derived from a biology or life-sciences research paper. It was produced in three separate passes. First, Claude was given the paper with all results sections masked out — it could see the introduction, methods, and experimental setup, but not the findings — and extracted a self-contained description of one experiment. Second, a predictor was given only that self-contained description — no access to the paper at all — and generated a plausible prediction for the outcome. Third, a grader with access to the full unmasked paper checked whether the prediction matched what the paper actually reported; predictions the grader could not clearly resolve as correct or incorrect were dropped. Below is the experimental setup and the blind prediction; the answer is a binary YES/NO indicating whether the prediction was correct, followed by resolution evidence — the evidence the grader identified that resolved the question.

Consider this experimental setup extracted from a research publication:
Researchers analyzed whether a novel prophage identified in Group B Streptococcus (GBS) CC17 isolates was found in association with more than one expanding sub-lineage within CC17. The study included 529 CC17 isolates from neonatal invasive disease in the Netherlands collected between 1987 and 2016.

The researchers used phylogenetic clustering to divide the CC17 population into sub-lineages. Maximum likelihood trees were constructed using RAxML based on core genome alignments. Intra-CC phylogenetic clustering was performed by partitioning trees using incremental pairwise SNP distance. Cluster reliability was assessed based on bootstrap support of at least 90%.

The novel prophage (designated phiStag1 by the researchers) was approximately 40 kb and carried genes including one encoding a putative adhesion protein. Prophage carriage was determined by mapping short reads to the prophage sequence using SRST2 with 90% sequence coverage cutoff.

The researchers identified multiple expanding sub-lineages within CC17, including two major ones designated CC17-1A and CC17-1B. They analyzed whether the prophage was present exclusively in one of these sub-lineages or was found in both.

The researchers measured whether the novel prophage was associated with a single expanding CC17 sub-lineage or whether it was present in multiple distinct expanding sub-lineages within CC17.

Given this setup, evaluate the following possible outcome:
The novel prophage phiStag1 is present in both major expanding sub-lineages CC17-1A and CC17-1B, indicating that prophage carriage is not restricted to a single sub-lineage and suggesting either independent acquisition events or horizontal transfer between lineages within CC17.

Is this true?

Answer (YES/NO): YES